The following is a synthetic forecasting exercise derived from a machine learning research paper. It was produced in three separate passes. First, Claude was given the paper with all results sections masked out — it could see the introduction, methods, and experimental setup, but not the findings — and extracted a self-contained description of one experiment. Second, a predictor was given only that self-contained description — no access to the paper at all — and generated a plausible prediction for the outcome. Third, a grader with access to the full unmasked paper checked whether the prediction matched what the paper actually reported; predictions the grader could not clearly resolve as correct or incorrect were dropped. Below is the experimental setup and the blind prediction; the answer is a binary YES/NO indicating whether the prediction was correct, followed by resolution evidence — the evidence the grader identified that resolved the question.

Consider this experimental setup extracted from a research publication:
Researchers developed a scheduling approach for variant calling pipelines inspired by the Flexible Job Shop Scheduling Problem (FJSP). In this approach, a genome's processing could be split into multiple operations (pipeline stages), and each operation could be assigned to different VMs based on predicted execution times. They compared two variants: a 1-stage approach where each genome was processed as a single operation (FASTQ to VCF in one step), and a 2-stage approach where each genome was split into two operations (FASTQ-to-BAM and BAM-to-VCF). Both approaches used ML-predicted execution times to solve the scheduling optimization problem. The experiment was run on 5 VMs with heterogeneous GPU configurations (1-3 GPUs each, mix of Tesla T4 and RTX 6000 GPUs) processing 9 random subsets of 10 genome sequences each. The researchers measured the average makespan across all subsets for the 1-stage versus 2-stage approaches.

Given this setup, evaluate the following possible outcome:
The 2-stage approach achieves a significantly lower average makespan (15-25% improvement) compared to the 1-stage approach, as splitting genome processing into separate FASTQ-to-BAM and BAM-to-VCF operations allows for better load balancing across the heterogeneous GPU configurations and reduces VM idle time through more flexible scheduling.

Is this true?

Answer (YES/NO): YES